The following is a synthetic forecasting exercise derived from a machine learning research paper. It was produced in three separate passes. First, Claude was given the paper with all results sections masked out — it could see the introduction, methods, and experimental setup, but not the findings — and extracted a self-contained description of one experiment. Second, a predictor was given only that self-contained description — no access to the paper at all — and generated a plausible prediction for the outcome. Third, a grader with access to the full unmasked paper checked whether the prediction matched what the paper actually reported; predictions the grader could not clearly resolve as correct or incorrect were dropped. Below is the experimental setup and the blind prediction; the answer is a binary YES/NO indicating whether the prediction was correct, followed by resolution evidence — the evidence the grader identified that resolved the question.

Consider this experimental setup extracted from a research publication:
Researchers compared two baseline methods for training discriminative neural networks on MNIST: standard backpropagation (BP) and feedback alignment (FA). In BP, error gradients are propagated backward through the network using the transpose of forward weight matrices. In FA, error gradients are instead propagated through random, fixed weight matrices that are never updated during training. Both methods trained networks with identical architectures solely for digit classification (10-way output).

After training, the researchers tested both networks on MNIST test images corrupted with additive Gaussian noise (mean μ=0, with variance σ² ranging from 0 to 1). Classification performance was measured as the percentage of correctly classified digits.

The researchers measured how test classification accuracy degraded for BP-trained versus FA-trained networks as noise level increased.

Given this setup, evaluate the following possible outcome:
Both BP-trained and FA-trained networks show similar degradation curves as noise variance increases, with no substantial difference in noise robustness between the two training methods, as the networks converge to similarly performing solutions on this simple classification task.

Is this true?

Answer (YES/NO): NO